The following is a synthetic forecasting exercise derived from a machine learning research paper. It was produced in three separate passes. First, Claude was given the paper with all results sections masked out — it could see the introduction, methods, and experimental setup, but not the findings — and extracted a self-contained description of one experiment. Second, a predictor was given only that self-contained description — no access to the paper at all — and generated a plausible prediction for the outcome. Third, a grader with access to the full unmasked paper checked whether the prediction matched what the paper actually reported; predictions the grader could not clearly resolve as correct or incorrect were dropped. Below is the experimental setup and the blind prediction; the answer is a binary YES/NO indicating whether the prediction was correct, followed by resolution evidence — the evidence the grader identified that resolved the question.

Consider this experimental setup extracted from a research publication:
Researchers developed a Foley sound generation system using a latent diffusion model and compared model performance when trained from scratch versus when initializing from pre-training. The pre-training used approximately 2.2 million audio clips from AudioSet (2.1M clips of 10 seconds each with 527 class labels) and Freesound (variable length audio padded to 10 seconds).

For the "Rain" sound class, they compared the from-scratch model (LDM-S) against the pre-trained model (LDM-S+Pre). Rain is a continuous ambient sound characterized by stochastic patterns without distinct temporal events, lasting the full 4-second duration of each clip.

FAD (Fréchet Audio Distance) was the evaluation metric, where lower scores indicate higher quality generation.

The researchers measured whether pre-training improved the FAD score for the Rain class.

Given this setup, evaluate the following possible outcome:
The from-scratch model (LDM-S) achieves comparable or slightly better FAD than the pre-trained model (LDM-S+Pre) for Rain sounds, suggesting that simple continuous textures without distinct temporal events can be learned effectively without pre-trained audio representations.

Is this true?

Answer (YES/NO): YES